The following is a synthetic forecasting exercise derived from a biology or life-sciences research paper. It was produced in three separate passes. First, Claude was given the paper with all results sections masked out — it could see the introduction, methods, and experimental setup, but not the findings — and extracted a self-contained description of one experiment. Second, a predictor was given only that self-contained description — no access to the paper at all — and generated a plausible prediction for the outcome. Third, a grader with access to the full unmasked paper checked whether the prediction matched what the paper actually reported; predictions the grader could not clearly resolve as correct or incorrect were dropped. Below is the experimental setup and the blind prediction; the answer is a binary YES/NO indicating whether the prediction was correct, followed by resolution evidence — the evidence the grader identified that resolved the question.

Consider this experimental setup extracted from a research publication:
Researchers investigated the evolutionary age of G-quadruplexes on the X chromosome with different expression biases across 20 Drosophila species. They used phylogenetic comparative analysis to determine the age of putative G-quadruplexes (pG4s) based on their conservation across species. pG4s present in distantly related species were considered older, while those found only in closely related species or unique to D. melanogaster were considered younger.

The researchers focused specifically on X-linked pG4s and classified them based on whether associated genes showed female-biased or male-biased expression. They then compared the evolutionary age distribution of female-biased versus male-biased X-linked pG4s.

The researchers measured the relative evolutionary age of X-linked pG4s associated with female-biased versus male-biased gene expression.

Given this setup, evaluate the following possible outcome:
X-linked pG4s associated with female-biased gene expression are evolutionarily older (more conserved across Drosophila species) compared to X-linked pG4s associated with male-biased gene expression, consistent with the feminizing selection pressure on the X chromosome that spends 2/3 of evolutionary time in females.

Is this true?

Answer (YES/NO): NO